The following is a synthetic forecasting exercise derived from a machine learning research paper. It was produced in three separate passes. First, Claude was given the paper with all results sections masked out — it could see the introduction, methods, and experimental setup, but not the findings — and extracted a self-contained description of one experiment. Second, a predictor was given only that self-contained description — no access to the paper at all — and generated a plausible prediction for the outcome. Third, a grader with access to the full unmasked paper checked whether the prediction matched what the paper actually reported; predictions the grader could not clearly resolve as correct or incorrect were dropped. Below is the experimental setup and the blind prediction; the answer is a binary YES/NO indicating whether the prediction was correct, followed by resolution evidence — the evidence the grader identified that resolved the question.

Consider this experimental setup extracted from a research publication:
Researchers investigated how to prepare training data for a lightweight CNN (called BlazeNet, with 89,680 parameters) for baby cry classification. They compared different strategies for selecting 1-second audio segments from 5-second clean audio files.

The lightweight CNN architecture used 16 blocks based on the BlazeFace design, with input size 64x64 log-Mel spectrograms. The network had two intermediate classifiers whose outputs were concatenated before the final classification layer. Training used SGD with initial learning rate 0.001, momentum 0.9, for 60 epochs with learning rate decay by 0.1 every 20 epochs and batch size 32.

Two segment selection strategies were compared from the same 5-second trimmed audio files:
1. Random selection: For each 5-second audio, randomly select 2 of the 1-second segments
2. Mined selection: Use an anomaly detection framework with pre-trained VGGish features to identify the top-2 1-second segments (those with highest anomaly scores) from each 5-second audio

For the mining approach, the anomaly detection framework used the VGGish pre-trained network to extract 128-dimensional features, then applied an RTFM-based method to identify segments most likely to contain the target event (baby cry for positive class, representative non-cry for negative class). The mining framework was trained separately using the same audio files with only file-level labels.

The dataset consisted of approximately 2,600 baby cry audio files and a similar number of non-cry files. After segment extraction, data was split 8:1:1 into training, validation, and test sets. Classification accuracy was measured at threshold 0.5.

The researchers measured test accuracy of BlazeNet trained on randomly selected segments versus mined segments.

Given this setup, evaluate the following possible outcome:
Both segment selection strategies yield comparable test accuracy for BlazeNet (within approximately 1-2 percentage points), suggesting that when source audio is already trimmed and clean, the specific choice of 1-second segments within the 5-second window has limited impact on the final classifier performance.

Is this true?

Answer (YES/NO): YES